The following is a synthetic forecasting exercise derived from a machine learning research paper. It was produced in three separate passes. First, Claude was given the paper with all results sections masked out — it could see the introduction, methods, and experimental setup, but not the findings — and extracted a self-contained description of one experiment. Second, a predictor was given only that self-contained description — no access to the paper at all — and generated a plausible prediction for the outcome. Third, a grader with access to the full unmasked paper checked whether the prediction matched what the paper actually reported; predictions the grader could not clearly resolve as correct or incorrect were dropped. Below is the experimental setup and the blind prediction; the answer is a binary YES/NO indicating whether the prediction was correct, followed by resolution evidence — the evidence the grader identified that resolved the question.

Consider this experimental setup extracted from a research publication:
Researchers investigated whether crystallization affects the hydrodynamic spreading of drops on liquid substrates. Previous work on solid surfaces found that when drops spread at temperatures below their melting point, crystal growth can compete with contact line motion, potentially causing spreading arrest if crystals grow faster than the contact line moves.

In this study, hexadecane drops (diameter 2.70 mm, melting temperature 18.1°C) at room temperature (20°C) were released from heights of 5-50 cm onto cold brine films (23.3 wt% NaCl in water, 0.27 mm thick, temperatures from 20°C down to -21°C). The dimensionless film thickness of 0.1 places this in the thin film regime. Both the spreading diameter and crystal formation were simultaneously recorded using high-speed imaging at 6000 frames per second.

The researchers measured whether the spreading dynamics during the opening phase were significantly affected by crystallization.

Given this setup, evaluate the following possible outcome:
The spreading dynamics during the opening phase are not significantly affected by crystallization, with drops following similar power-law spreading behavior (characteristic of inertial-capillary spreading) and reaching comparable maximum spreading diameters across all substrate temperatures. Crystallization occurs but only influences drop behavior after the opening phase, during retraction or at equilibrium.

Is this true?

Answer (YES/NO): YES